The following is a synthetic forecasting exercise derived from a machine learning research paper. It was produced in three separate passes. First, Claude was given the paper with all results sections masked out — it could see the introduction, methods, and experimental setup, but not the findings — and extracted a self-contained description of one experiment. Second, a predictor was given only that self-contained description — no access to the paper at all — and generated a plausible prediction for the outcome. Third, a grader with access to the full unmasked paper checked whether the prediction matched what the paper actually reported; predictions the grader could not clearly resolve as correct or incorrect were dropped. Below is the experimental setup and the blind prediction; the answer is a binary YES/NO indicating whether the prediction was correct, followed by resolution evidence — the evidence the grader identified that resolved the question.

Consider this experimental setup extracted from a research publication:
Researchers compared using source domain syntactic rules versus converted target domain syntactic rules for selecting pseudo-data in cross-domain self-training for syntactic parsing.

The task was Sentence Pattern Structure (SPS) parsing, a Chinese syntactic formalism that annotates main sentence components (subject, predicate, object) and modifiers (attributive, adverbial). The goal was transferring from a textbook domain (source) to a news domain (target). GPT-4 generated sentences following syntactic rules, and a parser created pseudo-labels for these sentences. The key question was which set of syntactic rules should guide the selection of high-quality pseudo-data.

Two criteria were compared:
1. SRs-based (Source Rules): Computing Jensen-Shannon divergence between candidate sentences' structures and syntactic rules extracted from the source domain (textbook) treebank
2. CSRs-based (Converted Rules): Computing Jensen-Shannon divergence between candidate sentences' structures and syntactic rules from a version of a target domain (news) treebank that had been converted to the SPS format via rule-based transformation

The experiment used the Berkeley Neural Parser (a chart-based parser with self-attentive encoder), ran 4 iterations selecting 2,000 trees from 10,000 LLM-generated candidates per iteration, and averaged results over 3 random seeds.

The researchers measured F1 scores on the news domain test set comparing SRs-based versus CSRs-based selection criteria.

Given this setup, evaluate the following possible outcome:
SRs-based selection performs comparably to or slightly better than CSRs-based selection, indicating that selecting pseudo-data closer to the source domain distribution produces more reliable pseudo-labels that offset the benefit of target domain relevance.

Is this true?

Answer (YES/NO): NO